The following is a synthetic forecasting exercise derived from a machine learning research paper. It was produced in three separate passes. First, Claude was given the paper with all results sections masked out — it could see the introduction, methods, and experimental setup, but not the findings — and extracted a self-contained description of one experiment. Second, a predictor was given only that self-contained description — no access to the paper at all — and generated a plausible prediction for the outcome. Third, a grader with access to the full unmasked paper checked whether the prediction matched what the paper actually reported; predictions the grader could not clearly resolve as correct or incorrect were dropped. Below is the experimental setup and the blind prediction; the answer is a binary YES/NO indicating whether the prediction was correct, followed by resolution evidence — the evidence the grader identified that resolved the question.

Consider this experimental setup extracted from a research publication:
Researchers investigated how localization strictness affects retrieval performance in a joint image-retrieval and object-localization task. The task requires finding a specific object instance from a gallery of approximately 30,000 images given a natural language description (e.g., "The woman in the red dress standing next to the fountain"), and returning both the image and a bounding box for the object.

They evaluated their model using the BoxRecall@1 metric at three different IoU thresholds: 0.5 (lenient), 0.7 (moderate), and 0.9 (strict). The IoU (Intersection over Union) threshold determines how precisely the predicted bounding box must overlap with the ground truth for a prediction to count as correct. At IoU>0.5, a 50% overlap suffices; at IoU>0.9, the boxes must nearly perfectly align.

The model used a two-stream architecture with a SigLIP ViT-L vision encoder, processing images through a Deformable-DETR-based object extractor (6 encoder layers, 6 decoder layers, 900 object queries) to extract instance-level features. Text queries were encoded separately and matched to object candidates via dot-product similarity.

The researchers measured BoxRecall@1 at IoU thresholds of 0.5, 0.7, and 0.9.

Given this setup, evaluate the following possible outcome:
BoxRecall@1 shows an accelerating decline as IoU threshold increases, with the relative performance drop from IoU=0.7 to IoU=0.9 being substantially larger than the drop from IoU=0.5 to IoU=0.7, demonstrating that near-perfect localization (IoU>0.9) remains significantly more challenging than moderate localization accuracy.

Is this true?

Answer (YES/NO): YES